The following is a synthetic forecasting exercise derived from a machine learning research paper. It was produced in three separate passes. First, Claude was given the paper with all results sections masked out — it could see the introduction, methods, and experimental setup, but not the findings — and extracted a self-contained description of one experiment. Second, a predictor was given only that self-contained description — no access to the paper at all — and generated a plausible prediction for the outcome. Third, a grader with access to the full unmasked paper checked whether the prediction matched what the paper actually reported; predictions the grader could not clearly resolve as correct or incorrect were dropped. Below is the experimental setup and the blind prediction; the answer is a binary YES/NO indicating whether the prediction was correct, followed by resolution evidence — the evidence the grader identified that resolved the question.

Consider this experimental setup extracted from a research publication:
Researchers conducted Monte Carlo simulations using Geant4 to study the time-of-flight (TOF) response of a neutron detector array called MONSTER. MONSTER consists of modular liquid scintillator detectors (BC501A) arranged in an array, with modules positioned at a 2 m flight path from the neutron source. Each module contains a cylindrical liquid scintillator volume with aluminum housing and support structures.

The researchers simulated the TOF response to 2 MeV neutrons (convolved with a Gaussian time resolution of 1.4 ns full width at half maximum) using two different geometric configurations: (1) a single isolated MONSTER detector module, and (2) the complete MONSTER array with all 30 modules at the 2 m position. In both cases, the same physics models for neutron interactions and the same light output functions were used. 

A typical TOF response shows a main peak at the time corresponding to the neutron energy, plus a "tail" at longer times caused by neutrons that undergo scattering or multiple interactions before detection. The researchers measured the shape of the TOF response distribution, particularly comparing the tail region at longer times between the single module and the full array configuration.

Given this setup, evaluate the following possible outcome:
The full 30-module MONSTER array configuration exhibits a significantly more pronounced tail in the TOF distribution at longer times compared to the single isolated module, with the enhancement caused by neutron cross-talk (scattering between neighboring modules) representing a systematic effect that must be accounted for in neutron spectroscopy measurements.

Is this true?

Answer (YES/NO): YES